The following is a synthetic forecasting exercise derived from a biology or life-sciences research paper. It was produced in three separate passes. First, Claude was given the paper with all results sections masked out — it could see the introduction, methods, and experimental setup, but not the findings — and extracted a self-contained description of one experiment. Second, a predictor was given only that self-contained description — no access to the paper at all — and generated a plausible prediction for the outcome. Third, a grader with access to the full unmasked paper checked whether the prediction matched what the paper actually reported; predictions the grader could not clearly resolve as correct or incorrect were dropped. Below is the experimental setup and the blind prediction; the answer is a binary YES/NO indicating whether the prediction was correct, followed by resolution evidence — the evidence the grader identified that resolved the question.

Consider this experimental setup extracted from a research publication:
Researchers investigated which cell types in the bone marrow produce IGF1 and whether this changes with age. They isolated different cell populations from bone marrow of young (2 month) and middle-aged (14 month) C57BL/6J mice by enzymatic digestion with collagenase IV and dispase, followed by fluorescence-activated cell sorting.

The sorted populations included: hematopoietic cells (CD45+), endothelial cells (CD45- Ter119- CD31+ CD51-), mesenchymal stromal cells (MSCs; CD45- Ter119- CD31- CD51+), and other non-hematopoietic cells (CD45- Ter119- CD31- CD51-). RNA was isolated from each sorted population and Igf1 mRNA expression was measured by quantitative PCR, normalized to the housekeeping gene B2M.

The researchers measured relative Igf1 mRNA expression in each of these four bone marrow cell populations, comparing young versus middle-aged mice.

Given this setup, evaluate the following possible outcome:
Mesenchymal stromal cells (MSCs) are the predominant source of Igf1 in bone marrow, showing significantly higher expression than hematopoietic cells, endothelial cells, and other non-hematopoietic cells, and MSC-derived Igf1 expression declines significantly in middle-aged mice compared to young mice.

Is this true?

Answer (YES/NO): YES